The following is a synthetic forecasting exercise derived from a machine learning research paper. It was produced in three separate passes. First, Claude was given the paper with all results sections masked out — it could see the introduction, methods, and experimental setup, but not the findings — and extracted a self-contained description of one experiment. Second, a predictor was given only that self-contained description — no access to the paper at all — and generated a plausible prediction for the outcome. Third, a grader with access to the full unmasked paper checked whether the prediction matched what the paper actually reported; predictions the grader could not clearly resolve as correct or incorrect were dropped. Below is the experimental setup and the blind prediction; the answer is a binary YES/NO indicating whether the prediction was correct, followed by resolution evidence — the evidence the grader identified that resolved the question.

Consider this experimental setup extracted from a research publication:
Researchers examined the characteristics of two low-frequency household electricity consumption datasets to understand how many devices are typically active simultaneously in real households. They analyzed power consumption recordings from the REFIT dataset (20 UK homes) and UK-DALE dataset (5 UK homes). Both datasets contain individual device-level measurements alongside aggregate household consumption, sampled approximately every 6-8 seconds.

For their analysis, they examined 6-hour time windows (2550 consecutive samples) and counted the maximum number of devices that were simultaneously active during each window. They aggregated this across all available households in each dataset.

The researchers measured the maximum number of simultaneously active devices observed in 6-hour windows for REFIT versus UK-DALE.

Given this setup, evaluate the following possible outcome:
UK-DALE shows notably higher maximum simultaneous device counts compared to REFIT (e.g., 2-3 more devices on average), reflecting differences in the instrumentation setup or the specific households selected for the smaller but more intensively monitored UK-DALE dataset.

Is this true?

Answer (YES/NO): NO